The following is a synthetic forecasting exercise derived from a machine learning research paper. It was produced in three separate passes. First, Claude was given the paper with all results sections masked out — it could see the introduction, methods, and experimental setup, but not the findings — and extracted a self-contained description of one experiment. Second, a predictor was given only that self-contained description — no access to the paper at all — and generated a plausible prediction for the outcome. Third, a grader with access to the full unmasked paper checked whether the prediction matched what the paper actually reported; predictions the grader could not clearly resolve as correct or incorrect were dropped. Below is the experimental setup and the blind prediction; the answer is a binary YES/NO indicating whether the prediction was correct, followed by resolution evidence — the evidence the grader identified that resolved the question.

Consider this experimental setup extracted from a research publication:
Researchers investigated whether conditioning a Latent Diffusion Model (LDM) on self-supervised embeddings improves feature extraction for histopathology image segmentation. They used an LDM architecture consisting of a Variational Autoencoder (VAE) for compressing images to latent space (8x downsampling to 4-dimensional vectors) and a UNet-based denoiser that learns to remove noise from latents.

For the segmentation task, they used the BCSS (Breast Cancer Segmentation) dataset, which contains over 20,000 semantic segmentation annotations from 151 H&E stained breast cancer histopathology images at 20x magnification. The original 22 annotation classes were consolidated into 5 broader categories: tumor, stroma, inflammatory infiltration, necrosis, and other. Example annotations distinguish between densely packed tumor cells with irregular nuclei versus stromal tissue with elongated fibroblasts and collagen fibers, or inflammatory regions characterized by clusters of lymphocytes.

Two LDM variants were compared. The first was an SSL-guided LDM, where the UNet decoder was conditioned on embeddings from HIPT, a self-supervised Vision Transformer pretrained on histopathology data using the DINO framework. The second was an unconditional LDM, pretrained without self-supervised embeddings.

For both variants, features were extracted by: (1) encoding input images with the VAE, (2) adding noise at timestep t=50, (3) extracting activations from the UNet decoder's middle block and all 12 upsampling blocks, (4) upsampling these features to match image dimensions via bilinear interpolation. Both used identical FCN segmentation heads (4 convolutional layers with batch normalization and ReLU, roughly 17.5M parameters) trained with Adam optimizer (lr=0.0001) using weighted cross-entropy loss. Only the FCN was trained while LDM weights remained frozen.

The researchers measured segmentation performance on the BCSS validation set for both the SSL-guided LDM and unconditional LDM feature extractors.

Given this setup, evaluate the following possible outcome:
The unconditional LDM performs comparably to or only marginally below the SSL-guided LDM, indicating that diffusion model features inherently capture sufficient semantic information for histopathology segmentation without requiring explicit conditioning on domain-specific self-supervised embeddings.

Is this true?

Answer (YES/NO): NO